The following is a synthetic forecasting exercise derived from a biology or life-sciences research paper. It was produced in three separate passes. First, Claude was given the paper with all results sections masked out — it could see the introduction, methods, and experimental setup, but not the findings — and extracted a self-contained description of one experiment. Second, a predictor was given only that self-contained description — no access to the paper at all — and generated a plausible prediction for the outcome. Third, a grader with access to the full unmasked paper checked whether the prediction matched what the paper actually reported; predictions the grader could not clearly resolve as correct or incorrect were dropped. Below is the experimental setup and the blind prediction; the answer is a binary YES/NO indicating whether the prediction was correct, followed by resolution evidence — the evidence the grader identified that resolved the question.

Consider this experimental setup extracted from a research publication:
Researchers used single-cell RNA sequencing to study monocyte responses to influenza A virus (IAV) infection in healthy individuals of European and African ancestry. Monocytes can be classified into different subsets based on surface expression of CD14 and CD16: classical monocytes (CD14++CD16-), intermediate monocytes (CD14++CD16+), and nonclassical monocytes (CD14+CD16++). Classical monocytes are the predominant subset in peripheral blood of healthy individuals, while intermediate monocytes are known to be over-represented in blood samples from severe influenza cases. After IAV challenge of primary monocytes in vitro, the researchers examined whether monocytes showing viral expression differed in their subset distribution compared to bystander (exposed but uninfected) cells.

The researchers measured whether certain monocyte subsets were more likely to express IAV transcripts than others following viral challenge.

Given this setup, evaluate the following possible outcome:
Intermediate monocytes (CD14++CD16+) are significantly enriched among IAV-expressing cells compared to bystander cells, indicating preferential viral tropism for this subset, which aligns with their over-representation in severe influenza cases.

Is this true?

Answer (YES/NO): NO